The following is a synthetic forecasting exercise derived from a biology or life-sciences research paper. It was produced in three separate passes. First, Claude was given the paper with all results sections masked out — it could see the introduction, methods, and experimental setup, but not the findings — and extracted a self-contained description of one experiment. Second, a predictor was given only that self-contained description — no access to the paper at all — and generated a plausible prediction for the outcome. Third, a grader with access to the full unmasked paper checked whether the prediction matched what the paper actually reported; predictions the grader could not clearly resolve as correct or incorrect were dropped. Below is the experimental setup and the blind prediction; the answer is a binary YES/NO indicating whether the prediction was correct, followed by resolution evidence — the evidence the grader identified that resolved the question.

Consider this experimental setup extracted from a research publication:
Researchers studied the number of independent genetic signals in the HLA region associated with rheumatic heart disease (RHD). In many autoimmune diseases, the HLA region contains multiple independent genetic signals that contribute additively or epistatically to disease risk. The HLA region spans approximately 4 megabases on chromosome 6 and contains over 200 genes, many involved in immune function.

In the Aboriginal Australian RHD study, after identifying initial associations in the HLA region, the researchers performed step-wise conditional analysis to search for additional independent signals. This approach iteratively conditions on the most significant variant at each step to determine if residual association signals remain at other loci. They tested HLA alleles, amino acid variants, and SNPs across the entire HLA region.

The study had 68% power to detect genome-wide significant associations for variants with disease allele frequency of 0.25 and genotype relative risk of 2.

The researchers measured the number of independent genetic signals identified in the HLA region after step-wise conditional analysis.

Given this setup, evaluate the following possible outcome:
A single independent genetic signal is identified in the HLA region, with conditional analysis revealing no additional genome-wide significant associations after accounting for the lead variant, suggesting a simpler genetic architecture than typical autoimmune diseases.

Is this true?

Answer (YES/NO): YES